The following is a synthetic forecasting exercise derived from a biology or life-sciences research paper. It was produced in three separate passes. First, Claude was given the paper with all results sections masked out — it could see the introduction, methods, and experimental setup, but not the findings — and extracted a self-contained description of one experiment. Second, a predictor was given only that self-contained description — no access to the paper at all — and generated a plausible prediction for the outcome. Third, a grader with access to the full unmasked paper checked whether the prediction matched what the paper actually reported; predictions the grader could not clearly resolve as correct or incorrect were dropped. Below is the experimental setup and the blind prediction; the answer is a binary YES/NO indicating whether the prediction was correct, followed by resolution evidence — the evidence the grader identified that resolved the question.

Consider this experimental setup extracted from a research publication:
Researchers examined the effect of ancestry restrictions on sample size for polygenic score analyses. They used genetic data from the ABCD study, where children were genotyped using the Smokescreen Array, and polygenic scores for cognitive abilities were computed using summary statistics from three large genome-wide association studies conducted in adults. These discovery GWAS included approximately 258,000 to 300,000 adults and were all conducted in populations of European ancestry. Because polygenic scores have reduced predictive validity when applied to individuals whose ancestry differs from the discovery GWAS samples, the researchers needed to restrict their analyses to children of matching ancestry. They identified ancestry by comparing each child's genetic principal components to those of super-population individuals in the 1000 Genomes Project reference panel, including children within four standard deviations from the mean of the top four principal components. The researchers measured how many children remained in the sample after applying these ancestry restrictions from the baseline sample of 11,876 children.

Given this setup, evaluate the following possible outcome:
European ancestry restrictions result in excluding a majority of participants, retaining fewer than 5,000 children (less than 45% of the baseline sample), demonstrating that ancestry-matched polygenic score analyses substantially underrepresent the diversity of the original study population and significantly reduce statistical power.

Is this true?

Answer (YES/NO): NO